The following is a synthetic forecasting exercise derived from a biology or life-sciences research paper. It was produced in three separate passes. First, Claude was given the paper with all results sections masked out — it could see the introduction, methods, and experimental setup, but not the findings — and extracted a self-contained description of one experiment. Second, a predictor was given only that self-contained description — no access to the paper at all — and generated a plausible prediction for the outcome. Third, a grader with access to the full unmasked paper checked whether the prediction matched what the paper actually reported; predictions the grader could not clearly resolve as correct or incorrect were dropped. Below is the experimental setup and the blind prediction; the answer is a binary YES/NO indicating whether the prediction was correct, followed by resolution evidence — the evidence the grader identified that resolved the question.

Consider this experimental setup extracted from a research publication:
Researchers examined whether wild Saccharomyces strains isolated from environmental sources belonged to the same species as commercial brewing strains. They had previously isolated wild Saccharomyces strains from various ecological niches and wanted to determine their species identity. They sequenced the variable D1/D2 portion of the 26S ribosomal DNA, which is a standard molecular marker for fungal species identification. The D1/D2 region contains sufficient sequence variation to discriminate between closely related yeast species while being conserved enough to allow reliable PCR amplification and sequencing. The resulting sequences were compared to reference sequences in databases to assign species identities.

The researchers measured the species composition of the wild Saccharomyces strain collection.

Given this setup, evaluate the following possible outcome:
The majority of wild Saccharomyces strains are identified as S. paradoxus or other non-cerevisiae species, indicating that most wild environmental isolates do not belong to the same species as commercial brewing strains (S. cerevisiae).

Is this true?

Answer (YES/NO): NO